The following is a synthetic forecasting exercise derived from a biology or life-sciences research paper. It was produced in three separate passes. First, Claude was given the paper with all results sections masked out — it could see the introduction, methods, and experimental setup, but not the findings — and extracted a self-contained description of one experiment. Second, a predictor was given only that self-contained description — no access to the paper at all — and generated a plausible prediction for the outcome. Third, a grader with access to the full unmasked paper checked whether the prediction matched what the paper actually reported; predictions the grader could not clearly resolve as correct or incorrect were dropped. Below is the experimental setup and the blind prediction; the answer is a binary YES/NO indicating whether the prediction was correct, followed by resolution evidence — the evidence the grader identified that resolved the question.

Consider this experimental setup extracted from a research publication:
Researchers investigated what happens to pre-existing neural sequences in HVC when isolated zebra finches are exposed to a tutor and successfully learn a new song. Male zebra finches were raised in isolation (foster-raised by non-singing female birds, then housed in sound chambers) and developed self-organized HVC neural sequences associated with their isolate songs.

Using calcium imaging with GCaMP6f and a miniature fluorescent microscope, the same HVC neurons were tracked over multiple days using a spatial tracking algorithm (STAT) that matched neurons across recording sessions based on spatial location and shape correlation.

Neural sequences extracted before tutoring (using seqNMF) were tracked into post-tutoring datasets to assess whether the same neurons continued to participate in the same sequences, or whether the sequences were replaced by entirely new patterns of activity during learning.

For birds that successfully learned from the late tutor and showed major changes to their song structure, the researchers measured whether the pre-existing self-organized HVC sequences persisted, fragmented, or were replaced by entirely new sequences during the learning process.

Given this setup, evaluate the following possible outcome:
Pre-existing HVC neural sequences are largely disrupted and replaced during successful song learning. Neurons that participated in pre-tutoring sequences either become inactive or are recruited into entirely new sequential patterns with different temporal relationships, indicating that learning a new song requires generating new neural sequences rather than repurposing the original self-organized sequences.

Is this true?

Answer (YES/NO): NO